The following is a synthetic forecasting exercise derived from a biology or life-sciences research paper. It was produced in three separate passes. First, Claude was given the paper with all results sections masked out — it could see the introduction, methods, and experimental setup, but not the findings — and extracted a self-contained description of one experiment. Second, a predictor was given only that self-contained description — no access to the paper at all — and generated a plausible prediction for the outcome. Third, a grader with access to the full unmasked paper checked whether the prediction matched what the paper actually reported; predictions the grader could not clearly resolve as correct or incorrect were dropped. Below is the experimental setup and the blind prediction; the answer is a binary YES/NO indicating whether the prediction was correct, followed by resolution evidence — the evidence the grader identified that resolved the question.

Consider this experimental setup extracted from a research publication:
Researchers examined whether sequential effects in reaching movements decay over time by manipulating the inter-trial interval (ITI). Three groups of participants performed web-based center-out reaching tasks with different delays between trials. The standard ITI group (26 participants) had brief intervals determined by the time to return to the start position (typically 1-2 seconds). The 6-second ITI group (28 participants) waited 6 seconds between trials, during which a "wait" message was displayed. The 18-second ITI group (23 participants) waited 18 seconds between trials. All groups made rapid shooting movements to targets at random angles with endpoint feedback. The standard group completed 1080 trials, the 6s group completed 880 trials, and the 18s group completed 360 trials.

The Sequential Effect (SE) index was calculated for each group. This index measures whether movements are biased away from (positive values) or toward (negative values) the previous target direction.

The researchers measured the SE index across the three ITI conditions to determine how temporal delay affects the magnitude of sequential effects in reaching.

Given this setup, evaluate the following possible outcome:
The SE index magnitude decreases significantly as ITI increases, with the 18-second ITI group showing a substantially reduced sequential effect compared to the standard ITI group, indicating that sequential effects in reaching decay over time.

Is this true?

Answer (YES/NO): YES